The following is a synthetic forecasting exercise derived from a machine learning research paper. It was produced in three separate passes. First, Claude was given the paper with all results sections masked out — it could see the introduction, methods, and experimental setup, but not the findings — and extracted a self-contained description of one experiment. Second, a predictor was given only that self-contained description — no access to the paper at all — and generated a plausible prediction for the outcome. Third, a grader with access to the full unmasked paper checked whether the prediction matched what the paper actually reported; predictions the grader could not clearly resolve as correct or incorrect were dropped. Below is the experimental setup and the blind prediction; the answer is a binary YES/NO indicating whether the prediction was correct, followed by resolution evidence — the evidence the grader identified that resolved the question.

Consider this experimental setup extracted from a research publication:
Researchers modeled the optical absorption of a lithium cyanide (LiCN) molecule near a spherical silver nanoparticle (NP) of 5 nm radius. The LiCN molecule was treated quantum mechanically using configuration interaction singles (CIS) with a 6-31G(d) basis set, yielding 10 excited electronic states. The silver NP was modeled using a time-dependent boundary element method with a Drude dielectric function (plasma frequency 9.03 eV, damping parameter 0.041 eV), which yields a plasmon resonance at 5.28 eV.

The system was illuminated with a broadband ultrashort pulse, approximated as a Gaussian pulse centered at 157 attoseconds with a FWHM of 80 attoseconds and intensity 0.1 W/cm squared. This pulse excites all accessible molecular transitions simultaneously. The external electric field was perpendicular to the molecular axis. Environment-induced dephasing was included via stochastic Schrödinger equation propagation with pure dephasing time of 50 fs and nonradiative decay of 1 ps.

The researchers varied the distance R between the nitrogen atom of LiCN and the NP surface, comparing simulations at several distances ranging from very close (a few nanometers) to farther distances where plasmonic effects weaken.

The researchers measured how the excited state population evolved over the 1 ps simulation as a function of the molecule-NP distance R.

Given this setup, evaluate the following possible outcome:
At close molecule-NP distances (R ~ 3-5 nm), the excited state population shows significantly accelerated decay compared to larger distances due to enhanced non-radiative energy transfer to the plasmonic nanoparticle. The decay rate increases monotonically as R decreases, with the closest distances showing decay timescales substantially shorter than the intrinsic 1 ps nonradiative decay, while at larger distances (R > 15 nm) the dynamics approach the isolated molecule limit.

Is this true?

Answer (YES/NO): NO